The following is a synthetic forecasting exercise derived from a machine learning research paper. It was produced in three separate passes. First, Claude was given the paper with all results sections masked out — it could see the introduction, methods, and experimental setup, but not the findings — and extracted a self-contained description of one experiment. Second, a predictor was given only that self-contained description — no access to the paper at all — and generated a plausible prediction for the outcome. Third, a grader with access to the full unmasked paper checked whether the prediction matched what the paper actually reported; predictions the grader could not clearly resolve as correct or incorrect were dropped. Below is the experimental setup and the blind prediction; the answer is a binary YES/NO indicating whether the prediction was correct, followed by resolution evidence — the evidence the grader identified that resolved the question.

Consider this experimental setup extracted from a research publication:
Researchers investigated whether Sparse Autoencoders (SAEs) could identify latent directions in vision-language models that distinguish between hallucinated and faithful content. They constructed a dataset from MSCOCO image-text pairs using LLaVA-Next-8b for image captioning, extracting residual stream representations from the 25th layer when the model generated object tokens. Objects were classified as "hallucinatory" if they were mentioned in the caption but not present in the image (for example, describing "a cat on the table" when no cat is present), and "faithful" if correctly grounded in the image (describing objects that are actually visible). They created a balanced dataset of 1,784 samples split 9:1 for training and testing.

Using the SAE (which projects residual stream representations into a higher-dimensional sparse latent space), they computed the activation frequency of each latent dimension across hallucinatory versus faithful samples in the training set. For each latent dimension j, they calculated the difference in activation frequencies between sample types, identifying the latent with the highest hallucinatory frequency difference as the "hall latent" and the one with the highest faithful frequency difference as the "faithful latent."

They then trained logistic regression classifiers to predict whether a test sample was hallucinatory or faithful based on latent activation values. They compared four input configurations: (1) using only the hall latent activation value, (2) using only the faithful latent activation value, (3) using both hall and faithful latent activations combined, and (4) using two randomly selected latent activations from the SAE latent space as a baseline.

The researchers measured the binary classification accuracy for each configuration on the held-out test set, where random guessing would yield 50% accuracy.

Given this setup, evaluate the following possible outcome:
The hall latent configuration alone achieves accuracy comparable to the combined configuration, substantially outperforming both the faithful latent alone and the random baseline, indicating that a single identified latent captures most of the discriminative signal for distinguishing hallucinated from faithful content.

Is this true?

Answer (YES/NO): NO